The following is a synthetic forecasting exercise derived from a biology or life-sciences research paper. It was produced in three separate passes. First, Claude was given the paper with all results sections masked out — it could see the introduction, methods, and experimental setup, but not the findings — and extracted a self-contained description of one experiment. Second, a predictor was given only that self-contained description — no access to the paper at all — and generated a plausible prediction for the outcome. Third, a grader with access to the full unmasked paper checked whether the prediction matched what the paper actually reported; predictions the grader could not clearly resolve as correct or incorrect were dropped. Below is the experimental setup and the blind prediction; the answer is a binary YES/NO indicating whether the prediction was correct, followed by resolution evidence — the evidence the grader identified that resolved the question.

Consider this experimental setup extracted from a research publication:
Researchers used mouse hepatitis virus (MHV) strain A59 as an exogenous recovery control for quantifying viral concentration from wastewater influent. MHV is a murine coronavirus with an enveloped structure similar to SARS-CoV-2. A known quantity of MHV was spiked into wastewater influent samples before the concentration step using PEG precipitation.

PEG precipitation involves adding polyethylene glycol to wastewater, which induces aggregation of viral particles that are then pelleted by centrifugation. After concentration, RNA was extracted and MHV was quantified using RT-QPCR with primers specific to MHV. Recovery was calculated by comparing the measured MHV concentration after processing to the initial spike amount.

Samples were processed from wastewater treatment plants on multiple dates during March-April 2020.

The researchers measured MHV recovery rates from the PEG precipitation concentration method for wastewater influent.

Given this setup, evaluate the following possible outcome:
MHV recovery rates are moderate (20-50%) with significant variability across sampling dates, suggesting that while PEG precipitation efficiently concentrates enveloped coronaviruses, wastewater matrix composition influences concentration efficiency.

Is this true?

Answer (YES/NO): NO